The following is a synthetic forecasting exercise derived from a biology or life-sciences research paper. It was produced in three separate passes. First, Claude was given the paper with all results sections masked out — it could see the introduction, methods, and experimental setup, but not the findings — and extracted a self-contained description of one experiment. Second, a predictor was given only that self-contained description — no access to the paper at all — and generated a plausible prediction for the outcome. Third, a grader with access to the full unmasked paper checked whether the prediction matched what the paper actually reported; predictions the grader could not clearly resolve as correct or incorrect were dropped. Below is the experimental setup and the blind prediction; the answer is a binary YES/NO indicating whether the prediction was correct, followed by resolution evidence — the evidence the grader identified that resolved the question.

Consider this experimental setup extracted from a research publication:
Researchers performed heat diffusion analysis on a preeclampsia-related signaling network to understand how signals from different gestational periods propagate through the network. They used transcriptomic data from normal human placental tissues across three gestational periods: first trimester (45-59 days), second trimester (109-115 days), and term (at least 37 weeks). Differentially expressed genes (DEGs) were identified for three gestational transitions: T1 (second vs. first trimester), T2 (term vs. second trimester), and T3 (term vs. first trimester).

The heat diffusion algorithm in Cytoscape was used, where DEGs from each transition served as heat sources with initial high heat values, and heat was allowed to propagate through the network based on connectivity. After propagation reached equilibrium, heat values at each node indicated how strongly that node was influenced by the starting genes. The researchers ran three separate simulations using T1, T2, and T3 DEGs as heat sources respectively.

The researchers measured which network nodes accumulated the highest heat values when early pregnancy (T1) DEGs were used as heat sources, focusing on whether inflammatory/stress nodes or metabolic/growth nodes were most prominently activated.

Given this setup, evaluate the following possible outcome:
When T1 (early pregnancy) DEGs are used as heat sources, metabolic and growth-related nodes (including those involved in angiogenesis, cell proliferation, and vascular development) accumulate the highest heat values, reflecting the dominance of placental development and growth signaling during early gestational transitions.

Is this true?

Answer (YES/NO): NO